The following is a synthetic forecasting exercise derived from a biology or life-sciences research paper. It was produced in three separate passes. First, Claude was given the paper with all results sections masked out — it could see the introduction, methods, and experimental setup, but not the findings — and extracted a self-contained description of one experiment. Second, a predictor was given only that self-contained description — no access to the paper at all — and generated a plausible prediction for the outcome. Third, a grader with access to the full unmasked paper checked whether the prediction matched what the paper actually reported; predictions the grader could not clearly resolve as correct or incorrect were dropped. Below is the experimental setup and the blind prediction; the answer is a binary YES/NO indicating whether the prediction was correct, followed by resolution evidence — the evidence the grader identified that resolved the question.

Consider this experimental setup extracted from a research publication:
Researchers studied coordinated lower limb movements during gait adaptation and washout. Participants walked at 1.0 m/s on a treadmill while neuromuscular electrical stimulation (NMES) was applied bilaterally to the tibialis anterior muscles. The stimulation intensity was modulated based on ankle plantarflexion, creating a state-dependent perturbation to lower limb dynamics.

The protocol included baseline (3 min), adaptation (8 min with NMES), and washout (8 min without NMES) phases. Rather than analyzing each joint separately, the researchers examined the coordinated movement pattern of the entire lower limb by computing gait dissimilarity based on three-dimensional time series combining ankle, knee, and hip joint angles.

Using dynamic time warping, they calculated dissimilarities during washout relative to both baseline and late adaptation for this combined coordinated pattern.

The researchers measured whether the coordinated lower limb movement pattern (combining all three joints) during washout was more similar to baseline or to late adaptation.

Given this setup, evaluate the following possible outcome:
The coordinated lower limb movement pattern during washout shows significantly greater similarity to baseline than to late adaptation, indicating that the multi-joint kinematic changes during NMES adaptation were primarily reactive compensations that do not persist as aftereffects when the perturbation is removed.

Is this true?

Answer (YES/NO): NO